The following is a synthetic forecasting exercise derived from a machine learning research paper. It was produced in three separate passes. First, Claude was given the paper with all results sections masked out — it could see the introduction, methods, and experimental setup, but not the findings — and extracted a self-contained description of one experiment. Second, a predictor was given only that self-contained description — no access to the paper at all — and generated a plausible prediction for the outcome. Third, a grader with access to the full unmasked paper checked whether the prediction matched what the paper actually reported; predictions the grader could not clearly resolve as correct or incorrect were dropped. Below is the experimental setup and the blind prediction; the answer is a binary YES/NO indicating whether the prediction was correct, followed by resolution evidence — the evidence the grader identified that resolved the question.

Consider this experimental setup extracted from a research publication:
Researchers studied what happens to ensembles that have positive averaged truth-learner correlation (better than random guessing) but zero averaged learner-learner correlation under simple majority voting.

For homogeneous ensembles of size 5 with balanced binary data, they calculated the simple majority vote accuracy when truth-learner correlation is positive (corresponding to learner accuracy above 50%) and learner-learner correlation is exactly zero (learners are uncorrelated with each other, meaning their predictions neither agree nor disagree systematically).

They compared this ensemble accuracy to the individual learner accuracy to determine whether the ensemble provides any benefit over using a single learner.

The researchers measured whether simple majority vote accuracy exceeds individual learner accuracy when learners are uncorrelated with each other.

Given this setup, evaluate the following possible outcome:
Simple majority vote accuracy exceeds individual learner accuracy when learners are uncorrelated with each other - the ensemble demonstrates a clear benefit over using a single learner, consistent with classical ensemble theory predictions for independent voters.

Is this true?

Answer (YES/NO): YES